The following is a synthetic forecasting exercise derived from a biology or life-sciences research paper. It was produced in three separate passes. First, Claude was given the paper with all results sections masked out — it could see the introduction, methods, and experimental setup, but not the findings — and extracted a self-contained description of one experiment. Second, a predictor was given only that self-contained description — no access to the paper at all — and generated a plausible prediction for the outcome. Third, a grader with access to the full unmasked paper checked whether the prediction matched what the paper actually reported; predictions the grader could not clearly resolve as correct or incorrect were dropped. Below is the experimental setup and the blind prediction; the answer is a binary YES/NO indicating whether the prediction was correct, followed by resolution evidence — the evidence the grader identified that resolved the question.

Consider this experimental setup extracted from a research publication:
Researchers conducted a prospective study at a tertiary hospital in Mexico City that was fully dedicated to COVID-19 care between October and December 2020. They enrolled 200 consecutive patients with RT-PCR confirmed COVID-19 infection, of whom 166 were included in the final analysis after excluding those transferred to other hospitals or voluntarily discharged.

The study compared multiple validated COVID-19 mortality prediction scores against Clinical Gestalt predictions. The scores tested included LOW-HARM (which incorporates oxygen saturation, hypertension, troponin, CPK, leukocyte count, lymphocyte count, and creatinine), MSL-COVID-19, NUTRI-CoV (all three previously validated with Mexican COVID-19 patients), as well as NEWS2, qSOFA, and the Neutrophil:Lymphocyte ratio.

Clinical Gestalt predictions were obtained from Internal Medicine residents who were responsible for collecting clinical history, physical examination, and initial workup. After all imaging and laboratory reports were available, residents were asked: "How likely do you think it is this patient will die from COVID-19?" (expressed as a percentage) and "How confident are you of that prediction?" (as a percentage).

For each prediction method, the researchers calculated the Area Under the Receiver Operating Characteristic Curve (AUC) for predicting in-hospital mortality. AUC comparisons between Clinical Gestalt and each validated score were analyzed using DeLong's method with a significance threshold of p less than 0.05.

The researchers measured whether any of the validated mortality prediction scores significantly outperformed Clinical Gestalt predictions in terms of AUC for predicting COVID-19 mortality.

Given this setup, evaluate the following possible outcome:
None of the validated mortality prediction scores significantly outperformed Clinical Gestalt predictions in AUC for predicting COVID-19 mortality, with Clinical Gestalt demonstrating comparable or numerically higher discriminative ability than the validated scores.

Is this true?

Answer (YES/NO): NO